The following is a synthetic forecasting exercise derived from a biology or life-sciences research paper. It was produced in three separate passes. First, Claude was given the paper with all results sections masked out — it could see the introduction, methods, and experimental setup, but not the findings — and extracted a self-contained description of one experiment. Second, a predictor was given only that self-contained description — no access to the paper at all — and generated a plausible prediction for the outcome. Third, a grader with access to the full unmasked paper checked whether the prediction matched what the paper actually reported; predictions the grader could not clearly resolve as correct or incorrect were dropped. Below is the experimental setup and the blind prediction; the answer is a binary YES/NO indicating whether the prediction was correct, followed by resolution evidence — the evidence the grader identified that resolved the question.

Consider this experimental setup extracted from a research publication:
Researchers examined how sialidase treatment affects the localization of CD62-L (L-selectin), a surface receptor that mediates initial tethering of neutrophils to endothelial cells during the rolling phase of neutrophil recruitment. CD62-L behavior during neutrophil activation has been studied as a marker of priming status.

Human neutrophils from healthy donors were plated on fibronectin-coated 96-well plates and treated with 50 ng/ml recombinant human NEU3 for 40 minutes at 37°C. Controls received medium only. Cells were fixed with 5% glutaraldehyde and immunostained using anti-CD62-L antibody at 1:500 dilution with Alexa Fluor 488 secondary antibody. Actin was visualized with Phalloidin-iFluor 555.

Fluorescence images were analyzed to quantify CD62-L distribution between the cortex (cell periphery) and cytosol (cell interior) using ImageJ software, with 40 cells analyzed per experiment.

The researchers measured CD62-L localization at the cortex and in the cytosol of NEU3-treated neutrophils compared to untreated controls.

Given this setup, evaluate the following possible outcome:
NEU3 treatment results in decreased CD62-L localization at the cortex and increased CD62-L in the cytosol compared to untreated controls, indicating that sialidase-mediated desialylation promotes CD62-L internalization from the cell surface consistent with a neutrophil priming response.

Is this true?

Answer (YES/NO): NO